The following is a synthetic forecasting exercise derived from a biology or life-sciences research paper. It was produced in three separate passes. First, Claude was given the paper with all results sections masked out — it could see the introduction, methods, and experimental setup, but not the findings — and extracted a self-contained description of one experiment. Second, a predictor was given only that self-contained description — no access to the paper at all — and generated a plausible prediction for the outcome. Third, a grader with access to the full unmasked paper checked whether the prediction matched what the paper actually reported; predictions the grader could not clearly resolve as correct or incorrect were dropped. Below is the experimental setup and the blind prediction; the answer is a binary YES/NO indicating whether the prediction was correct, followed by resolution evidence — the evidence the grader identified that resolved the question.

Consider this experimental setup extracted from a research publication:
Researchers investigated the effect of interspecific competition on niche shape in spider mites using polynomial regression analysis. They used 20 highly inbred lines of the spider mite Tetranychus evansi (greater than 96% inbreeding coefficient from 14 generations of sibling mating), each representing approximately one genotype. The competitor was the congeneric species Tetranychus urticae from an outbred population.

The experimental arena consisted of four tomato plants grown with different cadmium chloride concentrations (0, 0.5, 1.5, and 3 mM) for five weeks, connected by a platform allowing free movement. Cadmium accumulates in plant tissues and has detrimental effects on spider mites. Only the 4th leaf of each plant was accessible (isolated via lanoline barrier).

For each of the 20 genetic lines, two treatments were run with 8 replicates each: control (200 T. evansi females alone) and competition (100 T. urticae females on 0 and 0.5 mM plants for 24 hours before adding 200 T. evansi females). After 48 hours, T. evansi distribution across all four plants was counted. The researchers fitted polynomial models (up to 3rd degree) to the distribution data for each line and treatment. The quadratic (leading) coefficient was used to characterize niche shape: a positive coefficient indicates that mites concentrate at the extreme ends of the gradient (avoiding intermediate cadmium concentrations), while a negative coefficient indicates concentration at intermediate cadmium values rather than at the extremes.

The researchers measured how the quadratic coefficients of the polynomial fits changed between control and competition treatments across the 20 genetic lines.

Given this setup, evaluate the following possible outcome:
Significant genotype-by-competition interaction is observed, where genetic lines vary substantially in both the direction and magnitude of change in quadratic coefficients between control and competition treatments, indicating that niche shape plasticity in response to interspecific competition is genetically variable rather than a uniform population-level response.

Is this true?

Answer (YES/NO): NO